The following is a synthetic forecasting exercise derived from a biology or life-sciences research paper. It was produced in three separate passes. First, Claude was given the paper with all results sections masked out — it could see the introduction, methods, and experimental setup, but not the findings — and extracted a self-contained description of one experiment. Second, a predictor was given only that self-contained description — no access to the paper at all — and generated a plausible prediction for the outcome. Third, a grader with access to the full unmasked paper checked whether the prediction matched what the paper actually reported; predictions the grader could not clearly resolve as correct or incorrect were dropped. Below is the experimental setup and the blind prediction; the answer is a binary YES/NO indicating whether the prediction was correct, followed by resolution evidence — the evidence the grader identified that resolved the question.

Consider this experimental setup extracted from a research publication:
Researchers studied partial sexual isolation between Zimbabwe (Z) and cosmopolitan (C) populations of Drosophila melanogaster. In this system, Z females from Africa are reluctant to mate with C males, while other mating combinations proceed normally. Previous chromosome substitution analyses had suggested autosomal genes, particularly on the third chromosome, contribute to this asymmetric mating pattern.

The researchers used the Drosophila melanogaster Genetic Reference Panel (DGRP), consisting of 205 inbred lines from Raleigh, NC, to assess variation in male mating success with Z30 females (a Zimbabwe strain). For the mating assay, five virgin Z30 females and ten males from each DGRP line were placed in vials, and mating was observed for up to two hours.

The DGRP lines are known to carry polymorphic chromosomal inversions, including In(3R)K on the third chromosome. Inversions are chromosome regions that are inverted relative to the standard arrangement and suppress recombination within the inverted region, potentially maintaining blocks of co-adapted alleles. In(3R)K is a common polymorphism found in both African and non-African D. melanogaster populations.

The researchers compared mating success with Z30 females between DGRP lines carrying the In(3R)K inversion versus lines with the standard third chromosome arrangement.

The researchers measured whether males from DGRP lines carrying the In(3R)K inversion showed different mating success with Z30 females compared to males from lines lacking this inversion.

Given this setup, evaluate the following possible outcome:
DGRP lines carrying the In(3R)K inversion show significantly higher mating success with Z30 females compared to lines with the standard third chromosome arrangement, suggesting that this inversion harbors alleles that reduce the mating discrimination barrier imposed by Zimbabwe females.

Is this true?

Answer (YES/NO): YES